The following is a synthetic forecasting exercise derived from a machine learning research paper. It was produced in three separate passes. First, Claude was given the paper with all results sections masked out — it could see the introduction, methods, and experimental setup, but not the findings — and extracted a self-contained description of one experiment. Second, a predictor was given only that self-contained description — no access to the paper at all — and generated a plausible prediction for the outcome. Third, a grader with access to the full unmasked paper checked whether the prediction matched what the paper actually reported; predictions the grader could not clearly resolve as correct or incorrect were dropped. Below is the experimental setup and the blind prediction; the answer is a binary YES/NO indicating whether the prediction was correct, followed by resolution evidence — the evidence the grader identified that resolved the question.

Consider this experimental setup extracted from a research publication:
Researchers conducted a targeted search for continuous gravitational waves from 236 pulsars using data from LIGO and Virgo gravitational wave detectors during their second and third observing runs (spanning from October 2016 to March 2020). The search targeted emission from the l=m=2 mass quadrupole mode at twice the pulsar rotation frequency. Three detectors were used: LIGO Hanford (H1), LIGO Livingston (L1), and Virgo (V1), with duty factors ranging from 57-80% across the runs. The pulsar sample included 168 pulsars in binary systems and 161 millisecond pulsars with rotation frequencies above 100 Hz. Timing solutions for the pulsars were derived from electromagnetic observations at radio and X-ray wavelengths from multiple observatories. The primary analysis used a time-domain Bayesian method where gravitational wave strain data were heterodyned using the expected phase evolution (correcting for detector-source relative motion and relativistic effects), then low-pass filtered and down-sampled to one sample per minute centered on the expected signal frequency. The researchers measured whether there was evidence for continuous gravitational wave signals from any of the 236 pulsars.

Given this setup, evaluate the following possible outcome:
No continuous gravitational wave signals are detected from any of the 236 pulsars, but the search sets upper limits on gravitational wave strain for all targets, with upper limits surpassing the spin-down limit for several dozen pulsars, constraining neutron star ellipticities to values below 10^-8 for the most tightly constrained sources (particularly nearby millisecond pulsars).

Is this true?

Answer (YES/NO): NO